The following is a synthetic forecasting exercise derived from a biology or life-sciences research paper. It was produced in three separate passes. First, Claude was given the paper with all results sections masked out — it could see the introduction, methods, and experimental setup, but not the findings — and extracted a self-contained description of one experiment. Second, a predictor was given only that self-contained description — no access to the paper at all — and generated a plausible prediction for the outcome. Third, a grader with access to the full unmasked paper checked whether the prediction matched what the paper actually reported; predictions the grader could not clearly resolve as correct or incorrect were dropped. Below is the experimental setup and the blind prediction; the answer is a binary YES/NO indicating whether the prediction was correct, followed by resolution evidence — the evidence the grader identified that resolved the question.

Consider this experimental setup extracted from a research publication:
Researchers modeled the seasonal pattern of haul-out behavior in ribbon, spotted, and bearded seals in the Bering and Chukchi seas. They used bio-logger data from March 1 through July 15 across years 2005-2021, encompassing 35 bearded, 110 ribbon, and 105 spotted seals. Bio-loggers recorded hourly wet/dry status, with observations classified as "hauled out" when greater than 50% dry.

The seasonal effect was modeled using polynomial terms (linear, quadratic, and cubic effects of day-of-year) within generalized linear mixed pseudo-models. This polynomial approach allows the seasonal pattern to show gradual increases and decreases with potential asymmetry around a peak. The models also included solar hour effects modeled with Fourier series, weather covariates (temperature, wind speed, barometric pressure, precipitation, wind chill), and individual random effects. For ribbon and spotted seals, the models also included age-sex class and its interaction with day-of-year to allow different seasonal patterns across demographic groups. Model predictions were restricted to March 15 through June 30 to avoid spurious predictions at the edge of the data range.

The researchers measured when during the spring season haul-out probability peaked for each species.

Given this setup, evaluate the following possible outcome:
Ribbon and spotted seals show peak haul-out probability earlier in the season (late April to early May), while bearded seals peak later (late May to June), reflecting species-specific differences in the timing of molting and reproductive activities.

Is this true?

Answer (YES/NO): NO